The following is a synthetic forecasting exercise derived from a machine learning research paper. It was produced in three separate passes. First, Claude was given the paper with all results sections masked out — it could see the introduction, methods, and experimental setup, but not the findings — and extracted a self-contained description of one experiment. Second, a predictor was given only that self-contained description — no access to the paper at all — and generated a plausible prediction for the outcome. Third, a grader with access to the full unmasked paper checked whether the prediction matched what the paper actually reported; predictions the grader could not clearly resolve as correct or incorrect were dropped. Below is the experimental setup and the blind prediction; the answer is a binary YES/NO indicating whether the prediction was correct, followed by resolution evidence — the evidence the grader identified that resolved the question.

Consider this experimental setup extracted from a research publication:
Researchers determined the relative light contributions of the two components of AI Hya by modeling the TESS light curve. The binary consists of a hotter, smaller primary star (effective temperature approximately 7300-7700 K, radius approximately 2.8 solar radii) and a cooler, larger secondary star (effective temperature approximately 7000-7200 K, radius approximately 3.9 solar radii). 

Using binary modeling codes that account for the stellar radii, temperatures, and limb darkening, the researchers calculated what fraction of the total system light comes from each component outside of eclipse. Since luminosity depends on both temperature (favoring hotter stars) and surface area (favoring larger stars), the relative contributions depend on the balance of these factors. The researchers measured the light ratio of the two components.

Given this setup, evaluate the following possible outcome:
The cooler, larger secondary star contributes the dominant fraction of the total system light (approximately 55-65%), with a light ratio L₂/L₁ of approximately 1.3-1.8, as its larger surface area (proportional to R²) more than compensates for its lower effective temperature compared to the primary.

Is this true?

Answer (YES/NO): YES